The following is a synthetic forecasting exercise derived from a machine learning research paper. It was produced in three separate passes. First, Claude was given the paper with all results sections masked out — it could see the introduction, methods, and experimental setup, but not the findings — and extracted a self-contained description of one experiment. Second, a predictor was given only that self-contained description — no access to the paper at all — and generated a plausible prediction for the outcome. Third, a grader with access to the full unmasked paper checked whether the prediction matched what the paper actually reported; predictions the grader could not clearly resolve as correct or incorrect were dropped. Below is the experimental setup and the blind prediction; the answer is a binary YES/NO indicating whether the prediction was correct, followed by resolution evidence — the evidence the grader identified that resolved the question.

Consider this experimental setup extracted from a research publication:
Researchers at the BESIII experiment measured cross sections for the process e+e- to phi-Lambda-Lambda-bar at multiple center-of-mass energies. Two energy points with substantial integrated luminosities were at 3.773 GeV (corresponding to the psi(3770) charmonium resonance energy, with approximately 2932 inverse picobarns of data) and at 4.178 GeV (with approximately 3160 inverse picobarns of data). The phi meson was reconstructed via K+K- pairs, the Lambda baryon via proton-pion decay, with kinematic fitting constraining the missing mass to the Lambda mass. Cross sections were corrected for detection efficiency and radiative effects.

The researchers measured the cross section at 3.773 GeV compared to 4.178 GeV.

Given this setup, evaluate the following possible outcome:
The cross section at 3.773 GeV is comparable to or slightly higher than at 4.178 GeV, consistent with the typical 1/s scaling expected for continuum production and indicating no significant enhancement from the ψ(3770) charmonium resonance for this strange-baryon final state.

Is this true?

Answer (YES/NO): NO